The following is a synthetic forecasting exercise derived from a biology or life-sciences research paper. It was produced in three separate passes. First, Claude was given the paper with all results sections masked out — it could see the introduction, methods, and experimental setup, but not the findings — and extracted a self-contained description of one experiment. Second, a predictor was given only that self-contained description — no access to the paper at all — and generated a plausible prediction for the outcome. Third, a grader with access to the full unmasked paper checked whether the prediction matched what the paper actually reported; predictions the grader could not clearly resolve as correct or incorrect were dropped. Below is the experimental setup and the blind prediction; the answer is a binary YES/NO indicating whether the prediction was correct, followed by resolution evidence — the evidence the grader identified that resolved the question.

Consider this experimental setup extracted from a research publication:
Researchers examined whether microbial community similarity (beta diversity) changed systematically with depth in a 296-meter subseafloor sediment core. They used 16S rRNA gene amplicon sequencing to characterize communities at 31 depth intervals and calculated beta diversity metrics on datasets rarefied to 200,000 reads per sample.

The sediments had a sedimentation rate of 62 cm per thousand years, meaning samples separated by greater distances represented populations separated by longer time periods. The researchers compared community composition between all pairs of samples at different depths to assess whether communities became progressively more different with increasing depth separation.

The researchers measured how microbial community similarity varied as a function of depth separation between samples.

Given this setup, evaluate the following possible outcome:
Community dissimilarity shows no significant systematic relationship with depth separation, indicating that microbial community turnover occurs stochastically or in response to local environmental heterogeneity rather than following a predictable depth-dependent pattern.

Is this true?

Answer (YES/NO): NO